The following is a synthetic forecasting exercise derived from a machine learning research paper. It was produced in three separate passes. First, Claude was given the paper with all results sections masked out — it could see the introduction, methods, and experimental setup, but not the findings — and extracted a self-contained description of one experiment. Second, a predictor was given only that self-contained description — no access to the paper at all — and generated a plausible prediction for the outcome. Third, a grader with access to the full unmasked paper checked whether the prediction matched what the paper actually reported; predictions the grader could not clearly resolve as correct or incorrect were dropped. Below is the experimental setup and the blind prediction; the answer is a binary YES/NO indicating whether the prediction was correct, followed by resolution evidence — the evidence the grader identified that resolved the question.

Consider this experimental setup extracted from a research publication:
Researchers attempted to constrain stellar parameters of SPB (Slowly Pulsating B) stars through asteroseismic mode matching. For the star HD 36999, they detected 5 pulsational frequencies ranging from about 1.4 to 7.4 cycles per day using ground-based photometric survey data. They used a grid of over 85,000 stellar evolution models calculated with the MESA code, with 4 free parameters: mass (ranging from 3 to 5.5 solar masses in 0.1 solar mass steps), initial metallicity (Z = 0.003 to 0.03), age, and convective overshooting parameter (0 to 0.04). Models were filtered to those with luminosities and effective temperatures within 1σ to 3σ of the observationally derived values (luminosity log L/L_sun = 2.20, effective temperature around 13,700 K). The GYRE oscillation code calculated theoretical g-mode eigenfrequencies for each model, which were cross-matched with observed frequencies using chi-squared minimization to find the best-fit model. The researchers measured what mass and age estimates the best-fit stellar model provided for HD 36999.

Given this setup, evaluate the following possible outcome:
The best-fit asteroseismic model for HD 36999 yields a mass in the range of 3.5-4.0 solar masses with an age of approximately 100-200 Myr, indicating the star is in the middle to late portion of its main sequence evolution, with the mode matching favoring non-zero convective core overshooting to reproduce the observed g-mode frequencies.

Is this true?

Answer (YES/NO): NO